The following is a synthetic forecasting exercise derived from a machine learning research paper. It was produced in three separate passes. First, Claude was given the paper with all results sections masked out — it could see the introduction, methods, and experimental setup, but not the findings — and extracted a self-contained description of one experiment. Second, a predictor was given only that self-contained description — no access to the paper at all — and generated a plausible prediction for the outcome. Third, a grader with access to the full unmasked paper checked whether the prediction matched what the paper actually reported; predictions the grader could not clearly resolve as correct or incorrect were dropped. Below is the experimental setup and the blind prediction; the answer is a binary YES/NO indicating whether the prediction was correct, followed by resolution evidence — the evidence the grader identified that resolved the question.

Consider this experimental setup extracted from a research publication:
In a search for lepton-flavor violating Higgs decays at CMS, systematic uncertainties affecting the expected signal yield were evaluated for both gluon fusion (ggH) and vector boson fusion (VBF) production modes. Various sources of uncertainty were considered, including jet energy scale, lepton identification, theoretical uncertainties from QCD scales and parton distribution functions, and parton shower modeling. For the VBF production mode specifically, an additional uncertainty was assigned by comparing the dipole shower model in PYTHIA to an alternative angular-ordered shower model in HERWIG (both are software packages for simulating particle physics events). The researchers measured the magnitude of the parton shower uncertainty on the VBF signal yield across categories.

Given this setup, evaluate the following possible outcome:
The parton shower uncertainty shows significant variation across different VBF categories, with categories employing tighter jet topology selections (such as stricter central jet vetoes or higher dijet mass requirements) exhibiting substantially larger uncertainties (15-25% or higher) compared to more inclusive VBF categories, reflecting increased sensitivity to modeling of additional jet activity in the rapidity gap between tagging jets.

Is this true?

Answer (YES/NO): NO